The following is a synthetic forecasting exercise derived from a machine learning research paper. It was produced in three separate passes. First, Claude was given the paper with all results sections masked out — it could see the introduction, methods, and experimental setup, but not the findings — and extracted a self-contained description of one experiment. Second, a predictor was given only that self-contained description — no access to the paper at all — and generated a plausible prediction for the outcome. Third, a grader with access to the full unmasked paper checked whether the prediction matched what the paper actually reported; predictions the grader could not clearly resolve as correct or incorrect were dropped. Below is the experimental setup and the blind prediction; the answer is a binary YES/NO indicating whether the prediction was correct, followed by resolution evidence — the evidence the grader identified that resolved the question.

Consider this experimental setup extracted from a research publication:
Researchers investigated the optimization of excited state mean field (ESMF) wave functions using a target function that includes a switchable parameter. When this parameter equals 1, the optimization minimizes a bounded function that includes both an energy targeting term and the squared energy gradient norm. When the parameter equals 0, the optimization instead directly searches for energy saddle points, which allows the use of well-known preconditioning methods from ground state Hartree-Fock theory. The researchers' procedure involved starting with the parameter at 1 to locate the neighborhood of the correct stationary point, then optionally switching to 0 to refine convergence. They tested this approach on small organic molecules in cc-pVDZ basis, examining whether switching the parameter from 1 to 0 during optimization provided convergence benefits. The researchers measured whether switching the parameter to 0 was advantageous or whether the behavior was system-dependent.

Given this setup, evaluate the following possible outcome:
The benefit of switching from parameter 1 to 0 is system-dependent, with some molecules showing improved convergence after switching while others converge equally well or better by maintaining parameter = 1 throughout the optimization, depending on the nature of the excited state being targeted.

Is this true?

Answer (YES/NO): YES